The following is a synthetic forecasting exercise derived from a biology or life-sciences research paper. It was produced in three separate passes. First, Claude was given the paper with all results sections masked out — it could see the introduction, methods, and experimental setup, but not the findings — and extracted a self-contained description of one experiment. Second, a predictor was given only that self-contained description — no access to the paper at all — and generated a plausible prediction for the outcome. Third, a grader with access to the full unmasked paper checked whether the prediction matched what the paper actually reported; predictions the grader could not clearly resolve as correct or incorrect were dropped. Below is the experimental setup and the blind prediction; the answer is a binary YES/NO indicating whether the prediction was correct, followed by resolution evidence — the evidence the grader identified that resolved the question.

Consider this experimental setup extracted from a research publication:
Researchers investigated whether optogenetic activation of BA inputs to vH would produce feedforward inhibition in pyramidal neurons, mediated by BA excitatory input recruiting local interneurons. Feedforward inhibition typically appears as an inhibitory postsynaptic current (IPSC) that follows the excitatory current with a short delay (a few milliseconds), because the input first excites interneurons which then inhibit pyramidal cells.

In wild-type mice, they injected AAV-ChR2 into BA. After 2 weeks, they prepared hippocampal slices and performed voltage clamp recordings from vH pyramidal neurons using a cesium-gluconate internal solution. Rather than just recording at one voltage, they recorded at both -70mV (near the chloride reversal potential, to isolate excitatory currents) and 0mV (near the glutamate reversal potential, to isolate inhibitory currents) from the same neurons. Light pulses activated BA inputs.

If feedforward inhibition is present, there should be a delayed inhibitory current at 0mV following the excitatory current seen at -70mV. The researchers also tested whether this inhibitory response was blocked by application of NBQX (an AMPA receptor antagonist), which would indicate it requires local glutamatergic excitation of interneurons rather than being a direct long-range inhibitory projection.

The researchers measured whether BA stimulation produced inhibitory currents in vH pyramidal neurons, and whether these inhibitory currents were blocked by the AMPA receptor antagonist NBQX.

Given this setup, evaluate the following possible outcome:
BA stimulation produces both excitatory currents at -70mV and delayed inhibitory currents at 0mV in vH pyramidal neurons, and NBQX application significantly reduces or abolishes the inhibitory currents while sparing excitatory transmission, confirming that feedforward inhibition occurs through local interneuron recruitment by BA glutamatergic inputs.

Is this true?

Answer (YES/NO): NO